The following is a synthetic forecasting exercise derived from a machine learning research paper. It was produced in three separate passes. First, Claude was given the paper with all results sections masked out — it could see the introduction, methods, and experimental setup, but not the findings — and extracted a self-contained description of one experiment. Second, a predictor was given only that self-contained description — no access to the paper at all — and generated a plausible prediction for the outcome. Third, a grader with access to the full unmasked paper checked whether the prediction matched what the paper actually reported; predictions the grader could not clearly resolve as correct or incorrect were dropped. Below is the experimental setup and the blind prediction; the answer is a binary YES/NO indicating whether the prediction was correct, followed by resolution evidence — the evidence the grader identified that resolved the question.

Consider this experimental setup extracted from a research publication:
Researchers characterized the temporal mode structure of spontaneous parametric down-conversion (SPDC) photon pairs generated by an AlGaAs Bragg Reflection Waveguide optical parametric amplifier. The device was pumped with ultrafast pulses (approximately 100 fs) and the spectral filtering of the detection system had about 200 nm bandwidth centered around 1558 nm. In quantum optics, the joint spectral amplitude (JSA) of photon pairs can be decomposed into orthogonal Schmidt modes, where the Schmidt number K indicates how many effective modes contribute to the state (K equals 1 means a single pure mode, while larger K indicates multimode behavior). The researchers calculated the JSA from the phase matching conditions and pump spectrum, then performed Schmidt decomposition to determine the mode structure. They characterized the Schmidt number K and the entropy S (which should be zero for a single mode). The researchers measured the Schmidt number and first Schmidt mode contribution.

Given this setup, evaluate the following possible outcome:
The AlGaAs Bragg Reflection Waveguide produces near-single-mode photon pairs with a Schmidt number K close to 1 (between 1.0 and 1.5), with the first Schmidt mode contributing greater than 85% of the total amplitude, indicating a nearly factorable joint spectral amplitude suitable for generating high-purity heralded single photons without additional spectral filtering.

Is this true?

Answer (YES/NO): YES